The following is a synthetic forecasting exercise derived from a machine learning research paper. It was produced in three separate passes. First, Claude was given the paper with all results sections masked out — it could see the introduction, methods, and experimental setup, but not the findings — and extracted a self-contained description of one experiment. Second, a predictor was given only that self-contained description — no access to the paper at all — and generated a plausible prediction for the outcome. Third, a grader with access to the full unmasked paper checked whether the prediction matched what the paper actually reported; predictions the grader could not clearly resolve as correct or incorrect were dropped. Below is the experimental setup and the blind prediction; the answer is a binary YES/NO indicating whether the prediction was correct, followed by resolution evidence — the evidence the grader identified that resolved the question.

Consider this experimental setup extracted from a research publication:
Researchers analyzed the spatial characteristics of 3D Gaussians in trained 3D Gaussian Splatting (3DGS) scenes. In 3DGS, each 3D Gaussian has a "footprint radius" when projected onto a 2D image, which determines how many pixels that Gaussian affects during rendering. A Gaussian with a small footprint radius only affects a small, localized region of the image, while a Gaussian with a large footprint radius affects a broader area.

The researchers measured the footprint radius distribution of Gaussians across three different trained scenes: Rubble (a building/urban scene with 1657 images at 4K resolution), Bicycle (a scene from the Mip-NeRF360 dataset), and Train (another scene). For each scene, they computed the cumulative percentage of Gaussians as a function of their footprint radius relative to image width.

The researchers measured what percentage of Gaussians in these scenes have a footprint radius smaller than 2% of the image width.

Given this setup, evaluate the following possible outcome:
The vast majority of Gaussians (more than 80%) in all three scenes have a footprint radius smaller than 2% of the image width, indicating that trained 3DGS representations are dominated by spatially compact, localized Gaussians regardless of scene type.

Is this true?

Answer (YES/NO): YES